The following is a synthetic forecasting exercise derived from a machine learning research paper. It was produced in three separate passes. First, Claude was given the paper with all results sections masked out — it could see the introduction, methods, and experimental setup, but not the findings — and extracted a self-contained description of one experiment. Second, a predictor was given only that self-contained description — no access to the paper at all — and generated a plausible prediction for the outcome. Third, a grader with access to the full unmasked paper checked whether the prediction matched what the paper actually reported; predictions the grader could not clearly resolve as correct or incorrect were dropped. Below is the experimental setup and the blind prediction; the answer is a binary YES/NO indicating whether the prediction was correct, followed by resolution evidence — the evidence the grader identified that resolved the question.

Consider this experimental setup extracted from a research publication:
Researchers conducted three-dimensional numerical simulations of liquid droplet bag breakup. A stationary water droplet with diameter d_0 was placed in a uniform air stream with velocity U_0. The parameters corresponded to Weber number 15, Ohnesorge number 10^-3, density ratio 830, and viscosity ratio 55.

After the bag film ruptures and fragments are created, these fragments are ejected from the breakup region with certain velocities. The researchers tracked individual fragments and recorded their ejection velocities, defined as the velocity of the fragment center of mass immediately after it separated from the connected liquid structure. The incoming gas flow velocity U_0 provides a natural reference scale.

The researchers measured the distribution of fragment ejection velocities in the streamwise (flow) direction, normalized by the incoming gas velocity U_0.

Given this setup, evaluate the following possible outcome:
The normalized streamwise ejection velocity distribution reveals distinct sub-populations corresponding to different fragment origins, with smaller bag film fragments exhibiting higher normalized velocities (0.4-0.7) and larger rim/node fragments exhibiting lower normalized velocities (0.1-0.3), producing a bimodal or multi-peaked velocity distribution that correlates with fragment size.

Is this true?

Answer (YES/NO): NO